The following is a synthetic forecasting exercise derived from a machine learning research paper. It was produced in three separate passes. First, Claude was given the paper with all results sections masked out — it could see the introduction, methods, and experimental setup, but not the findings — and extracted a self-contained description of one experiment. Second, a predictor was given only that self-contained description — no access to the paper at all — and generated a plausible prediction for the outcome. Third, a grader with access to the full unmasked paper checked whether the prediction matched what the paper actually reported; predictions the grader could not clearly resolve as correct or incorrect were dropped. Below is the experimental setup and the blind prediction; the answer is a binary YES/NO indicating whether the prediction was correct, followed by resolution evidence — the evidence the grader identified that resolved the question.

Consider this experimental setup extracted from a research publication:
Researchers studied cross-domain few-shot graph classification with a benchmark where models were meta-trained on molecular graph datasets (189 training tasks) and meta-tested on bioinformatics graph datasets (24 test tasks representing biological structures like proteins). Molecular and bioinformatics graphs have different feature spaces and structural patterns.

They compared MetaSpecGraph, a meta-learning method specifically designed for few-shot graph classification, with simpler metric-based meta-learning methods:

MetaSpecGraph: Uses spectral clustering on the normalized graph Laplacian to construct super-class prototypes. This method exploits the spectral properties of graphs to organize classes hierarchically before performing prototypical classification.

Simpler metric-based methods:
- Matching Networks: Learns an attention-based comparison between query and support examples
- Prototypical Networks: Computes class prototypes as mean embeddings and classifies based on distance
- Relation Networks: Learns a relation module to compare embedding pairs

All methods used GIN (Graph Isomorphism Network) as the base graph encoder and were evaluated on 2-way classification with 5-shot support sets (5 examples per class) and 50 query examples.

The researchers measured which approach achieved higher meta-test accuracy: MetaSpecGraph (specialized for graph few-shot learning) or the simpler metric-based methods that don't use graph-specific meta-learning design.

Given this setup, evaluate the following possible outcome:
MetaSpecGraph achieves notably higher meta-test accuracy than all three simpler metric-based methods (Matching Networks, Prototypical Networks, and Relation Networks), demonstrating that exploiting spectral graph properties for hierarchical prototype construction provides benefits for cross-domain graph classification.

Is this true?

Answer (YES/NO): NO